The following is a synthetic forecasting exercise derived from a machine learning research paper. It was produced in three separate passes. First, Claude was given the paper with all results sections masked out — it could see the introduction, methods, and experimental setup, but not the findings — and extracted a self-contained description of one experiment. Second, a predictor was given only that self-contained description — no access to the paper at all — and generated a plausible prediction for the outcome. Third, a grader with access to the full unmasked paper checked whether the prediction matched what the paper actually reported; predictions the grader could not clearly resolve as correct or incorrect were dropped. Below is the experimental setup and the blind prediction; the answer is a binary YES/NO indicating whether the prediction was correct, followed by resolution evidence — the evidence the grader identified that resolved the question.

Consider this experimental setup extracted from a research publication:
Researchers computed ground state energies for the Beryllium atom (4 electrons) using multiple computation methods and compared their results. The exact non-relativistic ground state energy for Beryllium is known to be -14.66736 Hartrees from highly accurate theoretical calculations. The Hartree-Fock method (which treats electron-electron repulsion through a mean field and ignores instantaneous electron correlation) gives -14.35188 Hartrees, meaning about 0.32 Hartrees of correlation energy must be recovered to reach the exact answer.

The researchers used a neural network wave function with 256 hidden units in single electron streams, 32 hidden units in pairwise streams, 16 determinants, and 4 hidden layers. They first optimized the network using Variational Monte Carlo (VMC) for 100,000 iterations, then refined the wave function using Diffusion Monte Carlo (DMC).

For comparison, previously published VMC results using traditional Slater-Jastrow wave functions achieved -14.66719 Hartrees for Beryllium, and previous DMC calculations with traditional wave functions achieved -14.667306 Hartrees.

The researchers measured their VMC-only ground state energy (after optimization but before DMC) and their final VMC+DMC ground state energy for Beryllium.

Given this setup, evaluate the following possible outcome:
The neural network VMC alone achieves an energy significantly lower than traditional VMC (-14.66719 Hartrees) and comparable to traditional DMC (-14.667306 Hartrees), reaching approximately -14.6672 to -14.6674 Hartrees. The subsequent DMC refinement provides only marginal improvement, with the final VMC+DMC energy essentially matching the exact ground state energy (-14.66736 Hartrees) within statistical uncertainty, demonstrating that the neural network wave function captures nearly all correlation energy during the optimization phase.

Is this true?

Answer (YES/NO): NO